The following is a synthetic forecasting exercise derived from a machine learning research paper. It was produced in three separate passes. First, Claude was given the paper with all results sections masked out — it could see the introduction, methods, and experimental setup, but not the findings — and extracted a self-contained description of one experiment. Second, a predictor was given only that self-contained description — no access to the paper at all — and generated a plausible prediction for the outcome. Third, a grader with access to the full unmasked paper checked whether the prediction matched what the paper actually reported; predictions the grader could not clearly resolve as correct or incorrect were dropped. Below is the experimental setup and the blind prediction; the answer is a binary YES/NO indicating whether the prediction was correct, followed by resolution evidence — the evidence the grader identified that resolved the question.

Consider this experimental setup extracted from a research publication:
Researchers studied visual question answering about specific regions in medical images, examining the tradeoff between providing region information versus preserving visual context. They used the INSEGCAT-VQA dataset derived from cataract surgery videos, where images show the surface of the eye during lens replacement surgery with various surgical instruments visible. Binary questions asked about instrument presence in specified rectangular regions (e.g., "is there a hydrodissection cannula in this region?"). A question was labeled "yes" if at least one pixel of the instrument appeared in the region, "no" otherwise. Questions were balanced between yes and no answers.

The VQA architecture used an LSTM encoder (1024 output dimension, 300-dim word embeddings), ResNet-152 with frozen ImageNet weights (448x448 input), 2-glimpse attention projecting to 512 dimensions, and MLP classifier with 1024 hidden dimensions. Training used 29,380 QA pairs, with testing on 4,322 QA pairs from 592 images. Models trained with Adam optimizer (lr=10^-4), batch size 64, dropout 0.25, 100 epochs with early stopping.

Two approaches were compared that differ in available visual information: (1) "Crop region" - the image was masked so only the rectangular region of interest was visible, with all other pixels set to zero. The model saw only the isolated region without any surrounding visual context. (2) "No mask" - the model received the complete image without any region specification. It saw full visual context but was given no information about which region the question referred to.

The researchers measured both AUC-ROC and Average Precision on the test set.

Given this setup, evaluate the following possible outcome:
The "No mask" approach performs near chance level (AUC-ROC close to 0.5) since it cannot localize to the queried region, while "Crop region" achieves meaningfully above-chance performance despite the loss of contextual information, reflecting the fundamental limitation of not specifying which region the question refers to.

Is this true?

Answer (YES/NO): YES